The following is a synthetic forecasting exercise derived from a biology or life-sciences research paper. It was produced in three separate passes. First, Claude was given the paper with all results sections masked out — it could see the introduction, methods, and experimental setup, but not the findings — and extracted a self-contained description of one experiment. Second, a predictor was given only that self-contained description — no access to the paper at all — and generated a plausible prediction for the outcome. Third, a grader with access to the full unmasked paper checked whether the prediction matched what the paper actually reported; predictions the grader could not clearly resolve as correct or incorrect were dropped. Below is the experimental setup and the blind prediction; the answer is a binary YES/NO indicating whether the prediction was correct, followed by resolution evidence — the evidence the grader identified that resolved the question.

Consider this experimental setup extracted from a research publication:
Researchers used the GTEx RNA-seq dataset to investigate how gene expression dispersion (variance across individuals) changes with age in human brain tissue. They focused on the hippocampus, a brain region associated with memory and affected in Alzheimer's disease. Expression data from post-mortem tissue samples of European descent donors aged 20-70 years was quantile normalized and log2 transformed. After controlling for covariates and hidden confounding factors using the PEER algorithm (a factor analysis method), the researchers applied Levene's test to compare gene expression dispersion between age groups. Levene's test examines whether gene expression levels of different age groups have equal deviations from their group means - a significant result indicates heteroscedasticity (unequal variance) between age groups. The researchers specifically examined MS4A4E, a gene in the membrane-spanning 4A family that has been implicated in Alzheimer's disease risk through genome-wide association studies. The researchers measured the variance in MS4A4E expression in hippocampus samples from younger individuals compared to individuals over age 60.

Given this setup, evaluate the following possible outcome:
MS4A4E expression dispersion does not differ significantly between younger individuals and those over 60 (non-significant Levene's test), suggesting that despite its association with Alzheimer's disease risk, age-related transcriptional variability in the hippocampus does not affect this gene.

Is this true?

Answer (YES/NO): NO